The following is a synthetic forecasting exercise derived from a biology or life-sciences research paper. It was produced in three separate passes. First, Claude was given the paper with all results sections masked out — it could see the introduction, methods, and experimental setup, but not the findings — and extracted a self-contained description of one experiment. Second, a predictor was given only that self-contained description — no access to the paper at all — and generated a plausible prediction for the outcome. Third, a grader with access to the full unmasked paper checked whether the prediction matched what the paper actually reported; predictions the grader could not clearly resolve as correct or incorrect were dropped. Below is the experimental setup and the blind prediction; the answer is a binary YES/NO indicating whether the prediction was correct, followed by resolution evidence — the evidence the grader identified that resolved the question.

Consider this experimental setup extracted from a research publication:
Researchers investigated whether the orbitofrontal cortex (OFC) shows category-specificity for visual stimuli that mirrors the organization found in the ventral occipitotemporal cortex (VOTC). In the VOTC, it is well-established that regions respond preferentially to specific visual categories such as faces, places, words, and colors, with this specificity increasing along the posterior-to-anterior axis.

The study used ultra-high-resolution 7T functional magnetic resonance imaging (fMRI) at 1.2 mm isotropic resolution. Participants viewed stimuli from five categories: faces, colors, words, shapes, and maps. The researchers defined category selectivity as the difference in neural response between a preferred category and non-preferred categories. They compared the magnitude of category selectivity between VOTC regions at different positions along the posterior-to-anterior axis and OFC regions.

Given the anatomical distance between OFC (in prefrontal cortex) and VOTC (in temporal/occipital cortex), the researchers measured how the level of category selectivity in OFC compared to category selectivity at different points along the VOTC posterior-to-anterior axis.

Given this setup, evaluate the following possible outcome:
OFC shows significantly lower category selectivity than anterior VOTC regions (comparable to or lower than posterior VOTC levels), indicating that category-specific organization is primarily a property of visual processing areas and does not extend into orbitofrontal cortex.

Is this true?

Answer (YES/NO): NO